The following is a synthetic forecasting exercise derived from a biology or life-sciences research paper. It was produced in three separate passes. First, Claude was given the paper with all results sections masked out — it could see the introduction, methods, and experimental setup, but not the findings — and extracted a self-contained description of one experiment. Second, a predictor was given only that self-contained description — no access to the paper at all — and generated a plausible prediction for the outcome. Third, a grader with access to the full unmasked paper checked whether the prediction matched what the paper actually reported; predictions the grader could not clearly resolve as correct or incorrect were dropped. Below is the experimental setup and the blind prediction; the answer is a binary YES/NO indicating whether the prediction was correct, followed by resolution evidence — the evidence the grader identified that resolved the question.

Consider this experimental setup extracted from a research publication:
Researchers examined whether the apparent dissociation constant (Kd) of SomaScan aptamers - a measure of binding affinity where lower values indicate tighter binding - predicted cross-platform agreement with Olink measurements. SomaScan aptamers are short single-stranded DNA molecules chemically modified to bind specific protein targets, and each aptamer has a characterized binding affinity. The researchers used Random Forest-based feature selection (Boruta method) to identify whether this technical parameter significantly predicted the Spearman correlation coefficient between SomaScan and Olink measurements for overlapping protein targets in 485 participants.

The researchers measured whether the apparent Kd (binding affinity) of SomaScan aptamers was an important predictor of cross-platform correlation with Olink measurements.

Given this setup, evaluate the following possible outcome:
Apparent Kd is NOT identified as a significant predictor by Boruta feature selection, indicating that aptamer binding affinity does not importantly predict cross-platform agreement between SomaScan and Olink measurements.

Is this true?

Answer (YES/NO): NO